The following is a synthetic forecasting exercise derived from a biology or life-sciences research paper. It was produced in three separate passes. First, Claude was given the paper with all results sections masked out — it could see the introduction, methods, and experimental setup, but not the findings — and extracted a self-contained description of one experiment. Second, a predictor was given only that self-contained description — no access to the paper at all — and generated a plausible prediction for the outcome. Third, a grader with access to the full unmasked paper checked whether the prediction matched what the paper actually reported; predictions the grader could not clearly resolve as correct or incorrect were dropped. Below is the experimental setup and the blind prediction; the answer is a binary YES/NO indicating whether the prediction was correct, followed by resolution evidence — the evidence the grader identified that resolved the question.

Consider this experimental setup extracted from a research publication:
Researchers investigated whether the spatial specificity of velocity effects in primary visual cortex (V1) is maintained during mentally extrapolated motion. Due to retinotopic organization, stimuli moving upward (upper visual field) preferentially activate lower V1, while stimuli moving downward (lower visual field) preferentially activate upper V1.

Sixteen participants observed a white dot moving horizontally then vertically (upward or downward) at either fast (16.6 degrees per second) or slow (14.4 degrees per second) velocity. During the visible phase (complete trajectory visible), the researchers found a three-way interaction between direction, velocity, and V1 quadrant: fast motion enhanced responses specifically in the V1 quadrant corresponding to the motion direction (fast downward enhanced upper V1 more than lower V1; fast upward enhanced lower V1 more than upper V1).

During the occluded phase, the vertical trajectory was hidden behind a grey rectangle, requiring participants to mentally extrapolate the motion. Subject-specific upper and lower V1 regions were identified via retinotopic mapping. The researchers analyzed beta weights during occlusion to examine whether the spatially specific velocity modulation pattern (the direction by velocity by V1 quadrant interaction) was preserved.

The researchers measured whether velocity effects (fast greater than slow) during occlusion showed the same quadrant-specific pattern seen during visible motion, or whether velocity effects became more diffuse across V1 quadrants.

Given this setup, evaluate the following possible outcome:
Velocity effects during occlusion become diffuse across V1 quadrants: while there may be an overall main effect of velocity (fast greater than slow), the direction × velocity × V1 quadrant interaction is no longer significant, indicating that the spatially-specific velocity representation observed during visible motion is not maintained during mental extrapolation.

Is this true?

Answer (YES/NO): YES